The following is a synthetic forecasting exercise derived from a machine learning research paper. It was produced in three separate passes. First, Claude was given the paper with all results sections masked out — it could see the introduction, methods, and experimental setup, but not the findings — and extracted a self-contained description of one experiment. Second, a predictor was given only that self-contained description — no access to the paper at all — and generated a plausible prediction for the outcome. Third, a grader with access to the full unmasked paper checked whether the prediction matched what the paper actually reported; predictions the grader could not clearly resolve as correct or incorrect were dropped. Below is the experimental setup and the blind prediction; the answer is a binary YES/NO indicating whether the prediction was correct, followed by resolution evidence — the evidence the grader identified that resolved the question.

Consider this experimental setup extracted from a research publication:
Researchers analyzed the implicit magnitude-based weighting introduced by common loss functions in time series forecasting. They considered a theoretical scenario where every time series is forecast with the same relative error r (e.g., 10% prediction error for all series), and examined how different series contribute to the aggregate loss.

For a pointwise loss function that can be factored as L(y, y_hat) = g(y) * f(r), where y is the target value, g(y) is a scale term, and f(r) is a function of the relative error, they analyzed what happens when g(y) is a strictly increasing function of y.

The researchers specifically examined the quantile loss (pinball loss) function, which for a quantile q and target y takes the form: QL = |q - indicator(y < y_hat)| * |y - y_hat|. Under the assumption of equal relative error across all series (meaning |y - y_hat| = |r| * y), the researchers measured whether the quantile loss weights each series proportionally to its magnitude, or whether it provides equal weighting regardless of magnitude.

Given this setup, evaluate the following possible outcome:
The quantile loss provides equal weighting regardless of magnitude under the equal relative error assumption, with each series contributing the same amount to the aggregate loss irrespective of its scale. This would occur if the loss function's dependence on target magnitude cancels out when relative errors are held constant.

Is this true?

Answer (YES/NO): NO